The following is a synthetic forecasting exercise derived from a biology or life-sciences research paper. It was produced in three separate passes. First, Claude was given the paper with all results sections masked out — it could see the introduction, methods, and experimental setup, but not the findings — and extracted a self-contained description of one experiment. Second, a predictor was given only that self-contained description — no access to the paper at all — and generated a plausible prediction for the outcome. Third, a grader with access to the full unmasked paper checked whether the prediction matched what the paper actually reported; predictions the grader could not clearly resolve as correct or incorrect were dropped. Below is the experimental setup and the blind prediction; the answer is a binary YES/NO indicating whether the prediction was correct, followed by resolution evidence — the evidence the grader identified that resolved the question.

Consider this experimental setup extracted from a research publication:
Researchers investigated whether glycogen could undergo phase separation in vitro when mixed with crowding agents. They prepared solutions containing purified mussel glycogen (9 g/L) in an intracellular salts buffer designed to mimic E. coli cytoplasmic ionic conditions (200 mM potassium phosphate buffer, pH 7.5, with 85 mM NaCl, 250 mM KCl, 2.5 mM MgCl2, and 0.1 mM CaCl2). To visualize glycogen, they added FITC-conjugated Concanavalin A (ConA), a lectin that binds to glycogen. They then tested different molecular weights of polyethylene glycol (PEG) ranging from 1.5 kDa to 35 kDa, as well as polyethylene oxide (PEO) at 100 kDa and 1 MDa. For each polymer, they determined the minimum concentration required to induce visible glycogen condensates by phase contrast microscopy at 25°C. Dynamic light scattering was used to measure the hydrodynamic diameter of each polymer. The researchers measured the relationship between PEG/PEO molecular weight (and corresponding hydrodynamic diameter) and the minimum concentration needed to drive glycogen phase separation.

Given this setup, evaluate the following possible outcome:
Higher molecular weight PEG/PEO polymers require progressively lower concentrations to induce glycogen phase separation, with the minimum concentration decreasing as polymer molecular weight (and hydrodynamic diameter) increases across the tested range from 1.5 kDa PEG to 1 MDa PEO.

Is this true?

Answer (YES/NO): YES